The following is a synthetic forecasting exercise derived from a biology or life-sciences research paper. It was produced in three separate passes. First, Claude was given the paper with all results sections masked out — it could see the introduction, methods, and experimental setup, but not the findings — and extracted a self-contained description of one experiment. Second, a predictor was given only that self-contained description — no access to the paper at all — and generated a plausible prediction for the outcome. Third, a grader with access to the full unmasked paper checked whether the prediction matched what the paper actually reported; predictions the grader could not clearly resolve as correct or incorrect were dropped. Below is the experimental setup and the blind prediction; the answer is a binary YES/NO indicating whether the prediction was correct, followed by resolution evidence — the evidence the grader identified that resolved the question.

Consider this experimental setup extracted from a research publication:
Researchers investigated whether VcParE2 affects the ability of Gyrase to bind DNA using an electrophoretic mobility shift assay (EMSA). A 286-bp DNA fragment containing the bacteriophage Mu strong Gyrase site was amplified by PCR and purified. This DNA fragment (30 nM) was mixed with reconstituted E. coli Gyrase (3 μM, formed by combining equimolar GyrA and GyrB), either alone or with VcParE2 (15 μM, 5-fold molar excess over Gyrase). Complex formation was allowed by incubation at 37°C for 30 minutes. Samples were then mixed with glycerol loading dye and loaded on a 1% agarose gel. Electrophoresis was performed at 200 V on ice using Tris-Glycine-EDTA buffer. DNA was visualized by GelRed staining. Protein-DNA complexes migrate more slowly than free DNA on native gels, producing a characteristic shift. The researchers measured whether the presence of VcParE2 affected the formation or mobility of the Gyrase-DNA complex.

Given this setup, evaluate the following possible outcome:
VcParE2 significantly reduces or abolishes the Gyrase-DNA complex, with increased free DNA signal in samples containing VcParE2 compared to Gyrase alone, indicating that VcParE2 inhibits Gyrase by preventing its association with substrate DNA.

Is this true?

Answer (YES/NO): NO